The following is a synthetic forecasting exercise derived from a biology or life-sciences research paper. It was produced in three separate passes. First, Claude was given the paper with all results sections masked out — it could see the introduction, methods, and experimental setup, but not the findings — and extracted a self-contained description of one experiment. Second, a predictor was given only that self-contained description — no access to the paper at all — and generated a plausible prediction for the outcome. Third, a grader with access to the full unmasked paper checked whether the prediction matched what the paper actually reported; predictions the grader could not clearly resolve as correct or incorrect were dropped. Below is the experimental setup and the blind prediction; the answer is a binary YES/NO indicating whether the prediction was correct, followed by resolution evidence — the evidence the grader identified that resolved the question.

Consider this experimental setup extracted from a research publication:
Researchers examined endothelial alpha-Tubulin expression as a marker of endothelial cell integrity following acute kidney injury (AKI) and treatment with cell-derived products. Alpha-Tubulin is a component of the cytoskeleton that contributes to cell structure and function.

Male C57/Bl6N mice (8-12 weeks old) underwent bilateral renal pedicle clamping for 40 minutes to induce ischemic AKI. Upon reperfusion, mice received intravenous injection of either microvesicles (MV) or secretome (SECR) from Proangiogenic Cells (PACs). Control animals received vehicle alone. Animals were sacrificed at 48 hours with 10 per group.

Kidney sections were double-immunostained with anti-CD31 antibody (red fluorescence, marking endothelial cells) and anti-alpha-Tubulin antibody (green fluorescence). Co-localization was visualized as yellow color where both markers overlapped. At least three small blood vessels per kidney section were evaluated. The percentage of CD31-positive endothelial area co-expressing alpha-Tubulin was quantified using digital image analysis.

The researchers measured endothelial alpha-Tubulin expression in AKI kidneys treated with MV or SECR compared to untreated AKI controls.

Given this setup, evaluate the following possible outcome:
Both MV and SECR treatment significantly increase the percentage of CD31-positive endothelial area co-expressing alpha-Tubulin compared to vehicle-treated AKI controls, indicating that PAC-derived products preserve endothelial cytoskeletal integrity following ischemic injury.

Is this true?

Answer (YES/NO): NO